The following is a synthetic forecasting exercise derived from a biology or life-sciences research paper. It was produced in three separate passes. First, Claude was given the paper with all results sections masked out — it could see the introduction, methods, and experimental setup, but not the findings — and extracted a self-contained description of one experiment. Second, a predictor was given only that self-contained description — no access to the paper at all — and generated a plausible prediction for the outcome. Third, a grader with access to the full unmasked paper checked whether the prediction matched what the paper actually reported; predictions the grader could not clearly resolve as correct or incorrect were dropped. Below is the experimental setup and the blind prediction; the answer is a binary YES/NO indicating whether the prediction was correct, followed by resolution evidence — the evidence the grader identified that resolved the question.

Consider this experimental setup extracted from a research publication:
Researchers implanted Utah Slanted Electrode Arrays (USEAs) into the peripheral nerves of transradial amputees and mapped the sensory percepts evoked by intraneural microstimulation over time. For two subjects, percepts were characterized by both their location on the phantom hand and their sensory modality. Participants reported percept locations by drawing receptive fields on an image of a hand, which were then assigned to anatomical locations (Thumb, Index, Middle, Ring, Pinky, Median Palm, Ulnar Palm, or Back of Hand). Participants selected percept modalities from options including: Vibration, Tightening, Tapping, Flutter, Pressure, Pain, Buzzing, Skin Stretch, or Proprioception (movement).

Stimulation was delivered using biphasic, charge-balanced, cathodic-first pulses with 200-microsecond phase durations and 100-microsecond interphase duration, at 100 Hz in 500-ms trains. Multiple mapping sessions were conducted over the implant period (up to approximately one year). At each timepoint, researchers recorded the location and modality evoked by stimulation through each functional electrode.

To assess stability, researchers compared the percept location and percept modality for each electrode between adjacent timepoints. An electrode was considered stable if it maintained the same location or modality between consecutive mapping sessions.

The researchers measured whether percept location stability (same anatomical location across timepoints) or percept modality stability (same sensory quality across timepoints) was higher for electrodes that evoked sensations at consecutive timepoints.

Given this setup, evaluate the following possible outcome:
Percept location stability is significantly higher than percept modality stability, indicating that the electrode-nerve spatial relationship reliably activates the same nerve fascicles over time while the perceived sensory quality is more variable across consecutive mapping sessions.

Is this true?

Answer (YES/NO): NO